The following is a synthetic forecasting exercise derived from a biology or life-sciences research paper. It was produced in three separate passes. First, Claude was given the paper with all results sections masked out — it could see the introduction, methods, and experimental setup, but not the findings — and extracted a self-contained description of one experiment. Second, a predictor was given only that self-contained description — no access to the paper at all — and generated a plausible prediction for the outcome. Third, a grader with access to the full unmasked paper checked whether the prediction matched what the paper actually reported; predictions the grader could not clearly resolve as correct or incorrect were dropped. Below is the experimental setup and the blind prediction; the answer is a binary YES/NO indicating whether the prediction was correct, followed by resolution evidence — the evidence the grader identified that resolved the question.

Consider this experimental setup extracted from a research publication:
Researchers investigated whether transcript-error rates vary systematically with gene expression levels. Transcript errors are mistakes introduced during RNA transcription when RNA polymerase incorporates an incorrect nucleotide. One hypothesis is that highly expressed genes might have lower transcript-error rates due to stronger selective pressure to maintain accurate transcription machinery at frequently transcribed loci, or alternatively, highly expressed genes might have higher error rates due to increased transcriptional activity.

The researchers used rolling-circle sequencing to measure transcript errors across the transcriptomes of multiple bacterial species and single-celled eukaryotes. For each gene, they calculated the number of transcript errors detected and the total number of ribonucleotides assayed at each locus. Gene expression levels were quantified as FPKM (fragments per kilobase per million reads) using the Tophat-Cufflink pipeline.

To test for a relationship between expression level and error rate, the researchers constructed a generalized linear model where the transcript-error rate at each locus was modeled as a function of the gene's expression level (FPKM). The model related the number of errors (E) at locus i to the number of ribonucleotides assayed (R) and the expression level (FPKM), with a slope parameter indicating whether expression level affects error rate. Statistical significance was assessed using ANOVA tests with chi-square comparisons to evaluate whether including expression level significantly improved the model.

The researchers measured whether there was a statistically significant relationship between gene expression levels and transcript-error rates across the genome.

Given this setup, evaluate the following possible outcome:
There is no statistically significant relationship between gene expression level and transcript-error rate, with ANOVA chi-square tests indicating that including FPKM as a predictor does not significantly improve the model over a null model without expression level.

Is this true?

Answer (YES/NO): NO